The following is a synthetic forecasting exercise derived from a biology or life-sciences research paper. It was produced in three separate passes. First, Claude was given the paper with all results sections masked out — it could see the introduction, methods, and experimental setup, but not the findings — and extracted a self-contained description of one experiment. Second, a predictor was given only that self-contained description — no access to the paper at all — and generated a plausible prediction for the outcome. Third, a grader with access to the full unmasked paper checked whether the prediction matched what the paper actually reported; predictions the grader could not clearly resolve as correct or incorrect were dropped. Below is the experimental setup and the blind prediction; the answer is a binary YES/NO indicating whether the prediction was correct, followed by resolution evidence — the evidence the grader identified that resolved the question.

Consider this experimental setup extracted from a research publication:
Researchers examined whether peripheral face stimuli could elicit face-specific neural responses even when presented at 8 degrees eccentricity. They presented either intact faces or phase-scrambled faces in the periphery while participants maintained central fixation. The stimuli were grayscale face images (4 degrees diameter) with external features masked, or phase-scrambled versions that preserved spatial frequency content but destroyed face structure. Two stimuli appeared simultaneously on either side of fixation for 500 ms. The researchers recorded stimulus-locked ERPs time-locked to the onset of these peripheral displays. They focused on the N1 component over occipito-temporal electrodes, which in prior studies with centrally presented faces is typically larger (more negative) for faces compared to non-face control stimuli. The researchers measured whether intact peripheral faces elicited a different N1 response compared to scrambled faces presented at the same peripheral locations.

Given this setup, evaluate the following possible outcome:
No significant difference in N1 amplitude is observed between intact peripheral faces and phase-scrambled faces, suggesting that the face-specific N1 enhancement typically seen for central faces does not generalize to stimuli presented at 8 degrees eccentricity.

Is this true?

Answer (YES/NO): NO